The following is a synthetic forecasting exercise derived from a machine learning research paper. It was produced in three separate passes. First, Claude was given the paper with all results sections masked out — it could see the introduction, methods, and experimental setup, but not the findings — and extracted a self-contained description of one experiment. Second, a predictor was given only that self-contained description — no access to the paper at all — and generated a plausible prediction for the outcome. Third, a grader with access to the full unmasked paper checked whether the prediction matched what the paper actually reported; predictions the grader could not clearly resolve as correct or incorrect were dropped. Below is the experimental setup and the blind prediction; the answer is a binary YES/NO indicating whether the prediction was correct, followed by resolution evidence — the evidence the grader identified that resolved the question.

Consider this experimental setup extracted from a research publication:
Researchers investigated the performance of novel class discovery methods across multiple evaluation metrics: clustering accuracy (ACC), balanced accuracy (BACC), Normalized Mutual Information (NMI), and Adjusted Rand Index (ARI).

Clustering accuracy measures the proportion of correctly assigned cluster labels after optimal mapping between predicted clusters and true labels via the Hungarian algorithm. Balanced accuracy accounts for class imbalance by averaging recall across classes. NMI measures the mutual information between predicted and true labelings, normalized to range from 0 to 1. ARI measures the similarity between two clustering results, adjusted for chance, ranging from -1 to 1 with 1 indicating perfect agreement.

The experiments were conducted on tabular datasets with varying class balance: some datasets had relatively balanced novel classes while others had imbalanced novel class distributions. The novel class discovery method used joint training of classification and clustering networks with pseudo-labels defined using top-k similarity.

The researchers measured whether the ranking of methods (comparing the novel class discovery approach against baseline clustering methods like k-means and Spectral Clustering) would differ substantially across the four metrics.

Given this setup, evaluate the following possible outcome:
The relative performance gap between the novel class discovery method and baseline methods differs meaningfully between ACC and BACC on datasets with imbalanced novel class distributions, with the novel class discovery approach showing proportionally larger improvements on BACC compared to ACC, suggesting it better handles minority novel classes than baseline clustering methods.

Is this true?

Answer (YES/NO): YES